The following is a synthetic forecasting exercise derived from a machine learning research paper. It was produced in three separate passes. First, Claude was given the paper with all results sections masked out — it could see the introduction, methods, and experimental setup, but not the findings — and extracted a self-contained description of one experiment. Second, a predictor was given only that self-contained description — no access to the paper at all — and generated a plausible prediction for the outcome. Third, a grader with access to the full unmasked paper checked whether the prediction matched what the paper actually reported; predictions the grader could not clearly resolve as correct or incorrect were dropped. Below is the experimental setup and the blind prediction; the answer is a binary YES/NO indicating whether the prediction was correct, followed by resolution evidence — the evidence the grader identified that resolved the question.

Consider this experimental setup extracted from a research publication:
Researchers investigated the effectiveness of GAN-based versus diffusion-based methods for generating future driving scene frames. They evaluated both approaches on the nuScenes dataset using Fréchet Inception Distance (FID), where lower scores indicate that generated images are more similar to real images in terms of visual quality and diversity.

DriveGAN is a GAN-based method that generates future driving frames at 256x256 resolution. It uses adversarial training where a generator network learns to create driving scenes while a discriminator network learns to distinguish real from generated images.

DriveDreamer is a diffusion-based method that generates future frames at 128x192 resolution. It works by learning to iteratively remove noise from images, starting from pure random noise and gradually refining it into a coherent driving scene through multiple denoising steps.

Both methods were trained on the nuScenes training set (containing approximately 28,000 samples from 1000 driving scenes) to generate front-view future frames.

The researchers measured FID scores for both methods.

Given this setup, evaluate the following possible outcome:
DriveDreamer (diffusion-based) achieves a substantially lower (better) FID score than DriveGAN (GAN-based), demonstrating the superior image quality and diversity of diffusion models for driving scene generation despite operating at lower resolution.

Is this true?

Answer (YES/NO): YES